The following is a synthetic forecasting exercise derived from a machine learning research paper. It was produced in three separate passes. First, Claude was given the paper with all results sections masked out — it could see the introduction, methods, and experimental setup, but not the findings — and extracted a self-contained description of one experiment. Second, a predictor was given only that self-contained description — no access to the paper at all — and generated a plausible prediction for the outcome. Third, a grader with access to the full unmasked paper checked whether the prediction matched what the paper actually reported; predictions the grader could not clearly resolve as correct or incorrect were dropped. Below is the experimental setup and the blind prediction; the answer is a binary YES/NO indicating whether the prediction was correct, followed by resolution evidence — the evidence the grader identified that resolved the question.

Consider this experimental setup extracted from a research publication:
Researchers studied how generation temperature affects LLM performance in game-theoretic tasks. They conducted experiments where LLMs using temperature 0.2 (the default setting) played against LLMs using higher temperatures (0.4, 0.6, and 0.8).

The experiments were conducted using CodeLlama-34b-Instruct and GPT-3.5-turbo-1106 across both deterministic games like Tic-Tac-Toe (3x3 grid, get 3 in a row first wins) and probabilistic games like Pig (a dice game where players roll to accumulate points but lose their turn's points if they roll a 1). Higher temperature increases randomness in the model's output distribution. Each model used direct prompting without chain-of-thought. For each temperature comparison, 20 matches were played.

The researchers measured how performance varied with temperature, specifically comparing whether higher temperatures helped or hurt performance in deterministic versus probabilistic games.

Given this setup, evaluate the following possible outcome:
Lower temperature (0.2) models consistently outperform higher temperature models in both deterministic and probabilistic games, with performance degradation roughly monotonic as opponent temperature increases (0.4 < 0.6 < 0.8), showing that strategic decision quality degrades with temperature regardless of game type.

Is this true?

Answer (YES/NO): NO